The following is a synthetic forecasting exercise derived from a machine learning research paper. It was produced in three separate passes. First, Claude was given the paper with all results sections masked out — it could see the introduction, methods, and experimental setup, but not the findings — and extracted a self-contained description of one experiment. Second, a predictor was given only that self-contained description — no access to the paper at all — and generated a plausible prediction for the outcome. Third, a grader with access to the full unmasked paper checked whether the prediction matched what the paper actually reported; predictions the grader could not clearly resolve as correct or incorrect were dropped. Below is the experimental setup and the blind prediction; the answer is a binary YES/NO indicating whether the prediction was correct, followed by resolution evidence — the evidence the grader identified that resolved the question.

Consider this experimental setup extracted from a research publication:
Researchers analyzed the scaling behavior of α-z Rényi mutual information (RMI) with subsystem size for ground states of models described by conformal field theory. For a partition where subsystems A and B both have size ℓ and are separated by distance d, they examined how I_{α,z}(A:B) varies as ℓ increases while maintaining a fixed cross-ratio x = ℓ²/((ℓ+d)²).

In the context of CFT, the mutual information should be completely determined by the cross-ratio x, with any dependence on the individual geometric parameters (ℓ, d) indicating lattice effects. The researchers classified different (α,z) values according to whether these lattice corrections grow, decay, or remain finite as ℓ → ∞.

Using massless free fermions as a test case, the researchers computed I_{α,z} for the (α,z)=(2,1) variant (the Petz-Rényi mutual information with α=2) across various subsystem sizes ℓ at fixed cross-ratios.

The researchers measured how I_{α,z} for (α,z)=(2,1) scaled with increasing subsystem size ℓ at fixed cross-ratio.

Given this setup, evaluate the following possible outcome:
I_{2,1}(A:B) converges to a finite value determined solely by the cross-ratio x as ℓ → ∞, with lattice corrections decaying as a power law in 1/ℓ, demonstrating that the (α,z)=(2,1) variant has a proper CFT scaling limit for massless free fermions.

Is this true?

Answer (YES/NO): NO